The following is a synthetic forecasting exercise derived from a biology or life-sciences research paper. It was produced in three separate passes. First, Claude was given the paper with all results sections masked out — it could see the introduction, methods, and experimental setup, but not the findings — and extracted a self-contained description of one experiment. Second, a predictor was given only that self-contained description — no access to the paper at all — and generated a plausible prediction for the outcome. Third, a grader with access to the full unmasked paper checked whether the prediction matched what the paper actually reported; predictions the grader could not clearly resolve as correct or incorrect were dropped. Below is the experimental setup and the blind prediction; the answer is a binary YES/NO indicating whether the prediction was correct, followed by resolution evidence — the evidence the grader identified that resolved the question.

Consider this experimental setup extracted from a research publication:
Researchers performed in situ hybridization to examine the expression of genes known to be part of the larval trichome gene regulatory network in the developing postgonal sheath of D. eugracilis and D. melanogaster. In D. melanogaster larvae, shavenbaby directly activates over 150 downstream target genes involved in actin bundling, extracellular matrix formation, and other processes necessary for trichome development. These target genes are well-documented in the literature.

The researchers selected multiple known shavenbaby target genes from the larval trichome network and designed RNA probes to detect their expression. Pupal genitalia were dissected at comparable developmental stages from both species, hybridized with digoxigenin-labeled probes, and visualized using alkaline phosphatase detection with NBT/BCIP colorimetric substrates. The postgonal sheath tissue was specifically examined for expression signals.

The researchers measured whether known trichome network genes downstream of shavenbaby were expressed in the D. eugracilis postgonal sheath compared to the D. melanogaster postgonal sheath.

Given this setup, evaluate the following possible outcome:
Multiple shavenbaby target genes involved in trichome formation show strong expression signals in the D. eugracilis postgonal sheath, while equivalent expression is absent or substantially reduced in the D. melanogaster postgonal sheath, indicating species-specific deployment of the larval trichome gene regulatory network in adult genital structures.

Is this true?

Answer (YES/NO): YES